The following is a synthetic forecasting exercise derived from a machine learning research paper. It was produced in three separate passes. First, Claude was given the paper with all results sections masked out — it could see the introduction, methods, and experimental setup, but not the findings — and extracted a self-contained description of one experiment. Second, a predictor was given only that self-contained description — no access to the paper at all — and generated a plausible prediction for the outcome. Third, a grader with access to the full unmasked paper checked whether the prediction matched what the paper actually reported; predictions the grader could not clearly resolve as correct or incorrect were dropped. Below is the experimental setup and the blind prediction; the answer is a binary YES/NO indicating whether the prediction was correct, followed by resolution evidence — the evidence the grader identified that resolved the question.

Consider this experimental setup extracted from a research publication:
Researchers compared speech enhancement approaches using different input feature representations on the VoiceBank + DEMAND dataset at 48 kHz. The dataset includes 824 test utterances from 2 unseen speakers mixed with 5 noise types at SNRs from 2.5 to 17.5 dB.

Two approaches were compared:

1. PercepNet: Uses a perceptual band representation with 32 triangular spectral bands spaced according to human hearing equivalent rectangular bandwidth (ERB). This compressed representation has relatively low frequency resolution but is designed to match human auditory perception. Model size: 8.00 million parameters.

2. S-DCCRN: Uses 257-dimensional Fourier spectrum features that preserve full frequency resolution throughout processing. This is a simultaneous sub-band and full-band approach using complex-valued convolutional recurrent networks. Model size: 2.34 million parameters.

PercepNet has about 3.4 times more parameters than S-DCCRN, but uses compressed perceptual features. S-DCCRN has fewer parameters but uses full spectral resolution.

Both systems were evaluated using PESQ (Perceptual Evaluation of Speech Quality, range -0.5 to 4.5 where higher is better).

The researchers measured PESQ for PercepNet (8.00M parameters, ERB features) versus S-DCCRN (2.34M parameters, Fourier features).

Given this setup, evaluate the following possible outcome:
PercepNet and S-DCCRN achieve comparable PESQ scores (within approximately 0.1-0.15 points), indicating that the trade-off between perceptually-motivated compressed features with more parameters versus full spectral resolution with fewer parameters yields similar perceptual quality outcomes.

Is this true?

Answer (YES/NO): NO